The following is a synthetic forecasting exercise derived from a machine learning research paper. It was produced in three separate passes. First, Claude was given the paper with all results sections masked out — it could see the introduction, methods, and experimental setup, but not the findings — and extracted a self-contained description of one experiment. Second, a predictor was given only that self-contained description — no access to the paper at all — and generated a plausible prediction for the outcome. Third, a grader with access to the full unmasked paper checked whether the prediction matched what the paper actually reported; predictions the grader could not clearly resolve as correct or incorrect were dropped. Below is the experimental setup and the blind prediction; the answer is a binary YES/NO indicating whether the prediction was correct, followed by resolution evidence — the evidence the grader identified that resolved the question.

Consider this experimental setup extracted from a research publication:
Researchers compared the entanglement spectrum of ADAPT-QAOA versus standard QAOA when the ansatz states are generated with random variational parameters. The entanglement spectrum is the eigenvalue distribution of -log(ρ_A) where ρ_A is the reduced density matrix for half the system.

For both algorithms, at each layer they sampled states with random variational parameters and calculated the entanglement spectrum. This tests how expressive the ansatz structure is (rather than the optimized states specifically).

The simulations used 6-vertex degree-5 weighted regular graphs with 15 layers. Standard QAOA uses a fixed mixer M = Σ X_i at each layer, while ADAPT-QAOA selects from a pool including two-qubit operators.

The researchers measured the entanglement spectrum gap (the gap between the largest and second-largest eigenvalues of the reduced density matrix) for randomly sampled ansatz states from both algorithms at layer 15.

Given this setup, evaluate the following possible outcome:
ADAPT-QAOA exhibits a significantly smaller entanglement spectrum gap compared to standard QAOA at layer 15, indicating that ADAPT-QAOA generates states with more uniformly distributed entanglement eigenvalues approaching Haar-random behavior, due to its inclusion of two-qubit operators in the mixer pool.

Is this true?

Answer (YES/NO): NO